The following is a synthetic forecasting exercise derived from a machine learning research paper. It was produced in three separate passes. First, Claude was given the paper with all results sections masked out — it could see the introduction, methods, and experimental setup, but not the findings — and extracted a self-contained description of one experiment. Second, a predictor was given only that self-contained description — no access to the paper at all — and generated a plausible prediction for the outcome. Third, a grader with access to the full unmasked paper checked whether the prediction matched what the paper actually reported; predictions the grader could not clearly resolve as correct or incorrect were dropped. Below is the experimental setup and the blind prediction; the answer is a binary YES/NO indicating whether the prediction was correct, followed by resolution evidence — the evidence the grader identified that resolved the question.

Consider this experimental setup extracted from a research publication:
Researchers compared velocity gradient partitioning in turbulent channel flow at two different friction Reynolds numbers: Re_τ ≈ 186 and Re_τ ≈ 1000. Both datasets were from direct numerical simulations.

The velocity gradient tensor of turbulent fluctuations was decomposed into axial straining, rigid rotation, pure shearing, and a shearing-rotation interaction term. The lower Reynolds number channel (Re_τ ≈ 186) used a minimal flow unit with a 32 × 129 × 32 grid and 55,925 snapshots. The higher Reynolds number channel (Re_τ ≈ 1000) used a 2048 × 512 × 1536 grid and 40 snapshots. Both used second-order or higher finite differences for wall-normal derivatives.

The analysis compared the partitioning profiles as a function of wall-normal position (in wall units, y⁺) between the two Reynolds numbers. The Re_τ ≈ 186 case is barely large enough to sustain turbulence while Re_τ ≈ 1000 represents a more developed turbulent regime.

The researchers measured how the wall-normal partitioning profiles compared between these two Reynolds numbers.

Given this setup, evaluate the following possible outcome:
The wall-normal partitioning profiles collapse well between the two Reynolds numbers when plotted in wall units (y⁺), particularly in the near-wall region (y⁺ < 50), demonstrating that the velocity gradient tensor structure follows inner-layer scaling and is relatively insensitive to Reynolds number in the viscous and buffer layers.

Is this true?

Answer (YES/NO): NO